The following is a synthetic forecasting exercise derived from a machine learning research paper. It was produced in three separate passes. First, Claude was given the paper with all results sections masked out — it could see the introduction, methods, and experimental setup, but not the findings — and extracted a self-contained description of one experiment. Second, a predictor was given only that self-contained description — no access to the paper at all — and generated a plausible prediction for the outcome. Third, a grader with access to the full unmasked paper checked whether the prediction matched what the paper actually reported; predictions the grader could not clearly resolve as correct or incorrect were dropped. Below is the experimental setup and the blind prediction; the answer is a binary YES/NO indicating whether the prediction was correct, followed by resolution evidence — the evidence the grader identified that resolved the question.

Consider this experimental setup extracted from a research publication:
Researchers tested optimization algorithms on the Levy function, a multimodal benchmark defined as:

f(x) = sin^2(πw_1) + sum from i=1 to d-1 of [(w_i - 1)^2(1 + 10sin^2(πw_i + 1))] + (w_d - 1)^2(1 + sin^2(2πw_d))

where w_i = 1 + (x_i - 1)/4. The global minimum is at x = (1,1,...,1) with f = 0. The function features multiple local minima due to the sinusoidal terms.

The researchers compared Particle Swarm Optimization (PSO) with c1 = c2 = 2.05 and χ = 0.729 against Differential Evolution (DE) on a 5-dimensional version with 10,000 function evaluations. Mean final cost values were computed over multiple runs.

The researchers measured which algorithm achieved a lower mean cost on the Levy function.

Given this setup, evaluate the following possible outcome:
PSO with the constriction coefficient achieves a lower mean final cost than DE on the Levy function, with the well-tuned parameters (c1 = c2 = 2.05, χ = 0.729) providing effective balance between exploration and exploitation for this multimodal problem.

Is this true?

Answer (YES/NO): NO